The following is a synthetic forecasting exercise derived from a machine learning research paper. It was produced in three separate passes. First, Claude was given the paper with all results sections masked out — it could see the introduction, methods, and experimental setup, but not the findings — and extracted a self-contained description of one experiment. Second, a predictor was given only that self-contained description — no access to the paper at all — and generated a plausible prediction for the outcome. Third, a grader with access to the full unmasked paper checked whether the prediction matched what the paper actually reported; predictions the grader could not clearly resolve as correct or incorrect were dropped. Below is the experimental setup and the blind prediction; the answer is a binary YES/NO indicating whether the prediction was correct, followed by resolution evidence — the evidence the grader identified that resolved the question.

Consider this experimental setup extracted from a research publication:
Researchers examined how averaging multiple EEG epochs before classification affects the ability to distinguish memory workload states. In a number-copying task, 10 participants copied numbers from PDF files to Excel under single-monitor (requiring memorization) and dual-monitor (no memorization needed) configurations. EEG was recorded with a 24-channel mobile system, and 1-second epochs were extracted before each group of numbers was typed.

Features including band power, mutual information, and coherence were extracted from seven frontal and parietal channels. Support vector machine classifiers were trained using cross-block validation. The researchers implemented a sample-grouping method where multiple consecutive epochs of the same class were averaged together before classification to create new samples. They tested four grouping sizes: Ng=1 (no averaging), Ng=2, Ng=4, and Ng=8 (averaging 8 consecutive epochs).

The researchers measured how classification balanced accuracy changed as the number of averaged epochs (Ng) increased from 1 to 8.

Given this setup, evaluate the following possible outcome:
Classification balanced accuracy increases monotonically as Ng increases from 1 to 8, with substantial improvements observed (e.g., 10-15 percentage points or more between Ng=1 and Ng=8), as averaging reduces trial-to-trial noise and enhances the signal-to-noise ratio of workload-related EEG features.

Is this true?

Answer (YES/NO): YES